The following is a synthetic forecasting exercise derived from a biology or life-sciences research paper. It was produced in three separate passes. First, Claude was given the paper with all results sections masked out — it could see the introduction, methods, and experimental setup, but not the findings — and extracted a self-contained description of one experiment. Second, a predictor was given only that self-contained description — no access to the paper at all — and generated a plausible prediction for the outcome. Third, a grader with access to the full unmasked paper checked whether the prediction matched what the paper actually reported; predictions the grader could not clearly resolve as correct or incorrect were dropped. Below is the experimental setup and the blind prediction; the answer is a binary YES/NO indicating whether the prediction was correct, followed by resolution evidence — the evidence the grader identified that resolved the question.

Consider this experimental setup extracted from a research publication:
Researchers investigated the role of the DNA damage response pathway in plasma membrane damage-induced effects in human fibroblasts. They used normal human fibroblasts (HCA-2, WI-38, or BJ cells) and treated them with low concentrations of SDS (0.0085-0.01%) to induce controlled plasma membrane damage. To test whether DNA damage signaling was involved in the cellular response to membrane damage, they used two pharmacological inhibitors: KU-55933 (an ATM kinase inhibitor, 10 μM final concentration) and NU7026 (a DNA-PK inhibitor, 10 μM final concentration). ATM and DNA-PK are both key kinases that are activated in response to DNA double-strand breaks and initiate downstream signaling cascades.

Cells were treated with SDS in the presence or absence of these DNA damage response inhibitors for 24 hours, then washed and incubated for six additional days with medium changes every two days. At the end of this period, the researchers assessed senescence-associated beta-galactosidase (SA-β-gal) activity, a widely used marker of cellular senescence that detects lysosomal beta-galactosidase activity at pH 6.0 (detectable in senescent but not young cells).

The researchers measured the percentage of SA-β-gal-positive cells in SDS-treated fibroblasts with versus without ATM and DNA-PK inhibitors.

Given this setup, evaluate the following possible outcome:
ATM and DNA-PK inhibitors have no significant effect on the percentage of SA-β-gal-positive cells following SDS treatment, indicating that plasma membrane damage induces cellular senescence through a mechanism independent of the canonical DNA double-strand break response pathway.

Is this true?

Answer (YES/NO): YES